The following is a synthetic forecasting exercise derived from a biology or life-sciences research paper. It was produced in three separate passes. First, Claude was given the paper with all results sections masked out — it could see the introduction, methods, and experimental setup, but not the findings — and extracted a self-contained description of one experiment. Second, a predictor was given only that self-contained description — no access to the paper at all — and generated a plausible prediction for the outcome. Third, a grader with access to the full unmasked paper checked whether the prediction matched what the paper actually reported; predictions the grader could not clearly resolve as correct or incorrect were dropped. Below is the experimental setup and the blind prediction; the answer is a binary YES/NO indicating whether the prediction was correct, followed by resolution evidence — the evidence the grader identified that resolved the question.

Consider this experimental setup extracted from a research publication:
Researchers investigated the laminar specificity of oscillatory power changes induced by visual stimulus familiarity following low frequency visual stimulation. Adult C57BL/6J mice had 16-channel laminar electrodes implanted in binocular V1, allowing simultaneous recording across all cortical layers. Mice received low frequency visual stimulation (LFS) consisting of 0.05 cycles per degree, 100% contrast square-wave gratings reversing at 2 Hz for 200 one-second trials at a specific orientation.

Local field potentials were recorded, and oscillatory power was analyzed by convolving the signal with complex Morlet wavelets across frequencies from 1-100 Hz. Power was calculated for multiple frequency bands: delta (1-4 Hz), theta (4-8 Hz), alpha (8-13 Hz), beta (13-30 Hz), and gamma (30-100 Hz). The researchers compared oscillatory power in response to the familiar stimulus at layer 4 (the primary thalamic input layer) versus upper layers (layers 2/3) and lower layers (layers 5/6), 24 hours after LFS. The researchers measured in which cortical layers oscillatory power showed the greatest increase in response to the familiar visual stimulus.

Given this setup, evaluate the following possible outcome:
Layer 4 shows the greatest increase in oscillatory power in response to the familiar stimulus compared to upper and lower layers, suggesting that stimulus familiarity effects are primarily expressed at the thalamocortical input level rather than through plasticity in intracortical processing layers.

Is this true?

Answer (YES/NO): NO